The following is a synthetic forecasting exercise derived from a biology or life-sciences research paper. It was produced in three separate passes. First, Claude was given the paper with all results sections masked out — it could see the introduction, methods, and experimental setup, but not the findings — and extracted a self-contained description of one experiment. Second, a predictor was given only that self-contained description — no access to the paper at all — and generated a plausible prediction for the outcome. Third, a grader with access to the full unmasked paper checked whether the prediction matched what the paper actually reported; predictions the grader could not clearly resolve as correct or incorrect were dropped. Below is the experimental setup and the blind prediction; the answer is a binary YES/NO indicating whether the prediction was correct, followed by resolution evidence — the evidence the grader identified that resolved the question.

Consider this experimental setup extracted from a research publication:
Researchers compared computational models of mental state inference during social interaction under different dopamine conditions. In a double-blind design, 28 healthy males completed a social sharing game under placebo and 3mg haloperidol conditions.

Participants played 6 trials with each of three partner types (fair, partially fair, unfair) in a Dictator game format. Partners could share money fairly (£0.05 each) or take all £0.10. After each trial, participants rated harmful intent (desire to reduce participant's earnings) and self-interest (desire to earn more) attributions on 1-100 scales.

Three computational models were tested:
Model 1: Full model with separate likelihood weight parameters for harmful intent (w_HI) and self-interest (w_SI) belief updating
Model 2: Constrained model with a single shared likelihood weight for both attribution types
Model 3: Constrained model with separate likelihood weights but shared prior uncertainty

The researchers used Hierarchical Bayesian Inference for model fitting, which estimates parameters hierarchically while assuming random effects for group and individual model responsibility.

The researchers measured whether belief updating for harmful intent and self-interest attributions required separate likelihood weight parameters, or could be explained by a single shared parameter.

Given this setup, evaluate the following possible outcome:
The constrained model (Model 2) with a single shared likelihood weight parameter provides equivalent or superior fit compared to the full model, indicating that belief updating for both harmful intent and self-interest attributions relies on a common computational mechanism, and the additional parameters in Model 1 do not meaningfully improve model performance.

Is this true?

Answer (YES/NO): NO